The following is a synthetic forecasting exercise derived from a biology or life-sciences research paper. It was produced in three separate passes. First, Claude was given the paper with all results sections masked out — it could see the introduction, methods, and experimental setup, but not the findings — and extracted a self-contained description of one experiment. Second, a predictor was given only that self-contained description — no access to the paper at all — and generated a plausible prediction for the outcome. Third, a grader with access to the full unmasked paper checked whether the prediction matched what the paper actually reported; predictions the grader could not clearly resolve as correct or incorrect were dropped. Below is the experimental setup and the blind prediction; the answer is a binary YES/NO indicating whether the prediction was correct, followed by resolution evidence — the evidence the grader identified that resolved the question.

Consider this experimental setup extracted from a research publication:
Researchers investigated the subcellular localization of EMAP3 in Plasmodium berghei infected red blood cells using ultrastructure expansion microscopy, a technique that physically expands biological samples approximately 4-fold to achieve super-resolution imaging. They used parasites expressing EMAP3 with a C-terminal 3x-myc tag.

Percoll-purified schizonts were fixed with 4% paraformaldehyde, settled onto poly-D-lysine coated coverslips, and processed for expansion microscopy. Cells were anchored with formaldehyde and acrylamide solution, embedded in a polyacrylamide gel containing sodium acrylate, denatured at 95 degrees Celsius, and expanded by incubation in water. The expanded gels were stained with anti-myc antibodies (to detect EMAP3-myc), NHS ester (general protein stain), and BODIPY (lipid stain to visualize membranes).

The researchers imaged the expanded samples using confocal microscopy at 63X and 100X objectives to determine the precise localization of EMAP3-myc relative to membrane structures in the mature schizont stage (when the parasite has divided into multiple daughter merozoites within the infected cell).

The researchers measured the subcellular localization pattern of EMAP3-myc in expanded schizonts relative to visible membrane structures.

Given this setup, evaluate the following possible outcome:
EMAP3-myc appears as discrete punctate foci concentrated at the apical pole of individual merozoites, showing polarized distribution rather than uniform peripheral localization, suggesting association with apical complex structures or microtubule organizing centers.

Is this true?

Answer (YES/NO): NO